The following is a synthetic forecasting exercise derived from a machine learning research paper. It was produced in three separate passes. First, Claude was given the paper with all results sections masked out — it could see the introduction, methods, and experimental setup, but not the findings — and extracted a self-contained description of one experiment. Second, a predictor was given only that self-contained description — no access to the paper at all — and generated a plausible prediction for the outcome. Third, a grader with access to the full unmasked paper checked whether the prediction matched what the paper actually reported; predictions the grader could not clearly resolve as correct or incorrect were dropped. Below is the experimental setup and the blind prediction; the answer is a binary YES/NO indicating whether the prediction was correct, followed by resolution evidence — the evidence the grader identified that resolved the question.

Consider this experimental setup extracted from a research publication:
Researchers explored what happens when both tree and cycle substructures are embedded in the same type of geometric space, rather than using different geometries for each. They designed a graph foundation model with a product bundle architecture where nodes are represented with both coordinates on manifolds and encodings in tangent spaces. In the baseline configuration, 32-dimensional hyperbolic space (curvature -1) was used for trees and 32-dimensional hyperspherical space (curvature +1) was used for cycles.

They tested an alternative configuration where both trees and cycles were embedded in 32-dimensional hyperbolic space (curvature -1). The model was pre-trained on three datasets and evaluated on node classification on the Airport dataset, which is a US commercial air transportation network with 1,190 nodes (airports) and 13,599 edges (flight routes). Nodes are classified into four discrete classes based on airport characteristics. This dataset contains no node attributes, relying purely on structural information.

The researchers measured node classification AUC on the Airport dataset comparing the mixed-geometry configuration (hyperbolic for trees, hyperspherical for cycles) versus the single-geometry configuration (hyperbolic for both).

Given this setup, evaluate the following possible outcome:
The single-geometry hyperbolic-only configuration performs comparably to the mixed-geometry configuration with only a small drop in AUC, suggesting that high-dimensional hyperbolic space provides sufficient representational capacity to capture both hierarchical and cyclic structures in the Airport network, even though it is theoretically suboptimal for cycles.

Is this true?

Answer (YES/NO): NO